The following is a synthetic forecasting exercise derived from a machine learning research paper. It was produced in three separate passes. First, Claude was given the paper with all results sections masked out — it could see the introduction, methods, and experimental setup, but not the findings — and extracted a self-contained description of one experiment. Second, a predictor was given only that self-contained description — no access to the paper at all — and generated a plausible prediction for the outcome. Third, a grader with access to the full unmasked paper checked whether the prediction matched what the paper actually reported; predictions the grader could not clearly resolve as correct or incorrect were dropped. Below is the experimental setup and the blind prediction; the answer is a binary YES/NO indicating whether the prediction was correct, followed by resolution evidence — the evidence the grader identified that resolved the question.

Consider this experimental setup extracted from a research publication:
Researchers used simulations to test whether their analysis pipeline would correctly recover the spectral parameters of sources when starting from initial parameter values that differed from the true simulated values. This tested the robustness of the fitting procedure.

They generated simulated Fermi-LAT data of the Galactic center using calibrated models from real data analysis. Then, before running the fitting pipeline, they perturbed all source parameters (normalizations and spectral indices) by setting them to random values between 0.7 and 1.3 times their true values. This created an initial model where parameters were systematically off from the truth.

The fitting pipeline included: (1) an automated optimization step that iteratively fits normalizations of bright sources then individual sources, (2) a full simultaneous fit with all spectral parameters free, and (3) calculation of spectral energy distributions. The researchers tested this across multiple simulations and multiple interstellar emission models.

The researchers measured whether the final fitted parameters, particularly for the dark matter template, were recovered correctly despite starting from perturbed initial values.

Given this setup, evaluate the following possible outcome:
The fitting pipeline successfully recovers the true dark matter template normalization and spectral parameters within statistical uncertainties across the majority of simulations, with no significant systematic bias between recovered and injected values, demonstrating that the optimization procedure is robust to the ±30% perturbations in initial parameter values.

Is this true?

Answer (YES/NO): YES